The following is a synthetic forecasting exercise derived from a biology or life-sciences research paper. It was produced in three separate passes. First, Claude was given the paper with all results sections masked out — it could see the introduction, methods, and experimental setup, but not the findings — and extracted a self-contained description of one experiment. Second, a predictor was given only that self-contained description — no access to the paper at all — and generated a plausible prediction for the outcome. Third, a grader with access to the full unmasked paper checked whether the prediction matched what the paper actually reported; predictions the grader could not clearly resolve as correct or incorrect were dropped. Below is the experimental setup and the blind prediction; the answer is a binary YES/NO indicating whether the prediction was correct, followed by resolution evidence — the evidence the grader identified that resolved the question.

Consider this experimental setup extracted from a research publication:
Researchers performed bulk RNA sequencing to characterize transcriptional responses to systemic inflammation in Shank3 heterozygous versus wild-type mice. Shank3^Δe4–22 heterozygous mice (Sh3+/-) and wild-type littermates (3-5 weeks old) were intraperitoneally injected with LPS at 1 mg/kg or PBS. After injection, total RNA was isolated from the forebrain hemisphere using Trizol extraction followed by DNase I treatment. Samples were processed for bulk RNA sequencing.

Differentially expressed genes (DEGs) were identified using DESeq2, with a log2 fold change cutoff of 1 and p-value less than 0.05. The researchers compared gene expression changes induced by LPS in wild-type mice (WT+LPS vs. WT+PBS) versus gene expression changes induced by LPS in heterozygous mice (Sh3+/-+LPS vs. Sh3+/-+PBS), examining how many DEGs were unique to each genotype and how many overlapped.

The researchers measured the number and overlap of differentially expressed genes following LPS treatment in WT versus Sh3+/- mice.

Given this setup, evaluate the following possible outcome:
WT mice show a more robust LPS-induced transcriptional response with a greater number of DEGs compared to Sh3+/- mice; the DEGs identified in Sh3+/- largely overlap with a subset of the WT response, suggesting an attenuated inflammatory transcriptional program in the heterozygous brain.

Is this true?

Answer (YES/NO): NO